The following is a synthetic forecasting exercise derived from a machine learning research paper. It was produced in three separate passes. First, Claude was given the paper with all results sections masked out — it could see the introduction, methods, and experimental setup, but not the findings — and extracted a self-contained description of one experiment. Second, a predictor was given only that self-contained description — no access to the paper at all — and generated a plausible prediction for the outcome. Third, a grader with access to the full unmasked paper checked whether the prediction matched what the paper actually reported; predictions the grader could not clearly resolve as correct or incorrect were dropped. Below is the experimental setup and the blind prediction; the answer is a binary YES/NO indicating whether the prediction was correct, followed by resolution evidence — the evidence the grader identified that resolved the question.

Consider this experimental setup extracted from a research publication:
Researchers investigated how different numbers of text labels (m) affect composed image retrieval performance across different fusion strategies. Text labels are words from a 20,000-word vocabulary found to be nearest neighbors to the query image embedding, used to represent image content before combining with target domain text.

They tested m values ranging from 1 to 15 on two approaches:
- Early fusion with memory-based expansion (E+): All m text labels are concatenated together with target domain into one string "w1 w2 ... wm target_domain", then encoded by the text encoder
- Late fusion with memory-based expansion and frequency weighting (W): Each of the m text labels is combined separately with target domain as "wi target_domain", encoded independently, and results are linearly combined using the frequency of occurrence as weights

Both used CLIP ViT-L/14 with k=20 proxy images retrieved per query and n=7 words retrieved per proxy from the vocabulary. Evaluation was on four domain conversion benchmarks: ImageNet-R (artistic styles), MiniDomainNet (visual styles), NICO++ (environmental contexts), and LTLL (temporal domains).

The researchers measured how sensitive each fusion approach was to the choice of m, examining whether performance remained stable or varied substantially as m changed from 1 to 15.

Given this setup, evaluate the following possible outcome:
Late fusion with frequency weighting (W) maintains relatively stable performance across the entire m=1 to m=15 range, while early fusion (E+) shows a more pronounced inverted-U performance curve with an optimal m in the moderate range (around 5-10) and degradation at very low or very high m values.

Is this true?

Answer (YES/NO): NO